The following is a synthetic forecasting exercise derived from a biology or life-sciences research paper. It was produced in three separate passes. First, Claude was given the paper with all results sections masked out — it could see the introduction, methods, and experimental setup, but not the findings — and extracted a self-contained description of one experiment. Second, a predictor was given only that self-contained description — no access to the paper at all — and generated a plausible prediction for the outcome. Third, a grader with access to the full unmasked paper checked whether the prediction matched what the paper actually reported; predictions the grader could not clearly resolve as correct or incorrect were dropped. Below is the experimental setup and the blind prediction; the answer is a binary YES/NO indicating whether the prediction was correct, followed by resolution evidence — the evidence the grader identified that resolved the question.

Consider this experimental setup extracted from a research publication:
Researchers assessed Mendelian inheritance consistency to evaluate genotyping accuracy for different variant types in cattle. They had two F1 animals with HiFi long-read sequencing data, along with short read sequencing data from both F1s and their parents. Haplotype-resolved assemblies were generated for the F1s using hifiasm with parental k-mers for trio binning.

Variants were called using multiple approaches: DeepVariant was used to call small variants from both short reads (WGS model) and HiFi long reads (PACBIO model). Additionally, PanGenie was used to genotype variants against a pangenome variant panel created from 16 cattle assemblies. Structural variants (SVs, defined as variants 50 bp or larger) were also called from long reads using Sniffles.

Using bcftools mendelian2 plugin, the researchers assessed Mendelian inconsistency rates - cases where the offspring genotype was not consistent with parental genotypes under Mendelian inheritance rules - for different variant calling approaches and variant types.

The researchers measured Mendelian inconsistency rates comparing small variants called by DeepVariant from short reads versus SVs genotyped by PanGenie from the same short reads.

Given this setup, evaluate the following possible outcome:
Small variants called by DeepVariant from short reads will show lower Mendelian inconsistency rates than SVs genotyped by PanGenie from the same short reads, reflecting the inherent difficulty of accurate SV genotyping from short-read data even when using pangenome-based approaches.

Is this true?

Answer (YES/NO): YES